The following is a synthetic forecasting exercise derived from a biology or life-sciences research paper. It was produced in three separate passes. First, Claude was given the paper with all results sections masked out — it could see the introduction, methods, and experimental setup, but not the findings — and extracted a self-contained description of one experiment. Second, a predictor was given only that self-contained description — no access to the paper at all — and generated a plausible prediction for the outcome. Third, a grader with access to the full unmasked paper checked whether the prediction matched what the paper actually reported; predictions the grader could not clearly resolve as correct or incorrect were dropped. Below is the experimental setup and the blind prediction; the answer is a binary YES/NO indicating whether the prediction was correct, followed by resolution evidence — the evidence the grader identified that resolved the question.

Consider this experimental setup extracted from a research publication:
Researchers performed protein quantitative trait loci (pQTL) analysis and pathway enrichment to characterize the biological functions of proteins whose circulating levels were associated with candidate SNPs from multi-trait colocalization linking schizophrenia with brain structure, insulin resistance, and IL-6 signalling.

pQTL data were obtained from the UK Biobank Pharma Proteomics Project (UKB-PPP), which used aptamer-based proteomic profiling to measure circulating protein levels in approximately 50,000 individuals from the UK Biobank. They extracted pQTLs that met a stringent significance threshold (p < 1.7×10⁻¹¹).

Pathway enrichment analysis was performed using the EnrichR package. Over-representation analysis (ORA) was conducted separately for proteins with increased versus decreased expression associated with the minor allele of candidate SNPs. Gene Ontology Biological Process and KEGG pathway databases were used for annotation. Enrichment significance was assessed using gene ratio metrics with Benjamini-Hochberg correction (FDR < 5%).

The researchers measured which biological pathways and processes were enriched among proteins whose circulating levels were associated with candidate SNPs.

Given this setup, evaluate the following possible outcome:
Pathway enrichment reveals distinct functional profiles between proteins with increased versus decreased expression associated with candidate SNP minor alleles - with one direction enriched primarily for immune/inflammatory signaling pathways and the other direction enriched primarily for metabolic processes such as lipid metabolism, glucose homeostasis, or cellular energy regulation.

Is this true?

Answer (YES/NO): NO